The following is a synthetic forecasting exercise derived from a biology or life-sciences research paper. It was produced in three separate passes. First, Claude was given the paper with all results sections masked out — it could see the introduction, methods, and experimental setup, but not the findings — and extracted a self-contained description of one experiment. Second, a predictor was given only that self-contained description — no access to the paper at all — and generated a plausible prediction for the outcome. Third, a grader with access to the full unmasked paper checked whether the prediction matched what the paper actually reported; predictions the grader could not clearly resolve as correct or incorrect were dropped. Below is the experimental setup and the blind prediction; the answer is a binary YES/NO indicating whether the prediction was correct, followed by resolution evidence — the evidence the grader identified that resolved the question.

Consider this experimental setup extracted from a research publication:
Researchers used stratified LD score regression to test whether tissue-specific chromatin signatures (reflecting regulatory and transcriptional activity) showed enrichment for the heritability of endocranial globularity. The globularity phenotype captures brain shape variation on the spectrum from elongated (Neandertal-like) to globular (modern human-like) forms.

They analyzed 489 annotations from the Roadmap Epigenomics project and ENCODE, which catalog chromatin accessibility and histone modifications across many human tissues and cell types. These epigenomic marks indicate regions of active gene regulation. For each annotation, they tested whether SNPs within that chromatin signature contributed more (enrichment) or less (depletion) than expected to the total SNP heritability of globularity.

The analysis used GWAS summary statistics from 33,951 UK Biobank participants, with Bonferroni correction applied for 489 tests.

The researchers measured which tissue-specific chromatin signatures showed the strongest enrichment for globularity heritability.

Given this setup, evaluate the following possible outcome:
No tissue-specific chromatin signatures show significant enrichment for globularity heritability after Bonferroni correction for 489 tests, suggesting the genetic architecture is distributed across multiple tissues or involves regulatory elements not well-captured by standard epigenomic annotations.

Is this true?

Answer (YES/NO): NO